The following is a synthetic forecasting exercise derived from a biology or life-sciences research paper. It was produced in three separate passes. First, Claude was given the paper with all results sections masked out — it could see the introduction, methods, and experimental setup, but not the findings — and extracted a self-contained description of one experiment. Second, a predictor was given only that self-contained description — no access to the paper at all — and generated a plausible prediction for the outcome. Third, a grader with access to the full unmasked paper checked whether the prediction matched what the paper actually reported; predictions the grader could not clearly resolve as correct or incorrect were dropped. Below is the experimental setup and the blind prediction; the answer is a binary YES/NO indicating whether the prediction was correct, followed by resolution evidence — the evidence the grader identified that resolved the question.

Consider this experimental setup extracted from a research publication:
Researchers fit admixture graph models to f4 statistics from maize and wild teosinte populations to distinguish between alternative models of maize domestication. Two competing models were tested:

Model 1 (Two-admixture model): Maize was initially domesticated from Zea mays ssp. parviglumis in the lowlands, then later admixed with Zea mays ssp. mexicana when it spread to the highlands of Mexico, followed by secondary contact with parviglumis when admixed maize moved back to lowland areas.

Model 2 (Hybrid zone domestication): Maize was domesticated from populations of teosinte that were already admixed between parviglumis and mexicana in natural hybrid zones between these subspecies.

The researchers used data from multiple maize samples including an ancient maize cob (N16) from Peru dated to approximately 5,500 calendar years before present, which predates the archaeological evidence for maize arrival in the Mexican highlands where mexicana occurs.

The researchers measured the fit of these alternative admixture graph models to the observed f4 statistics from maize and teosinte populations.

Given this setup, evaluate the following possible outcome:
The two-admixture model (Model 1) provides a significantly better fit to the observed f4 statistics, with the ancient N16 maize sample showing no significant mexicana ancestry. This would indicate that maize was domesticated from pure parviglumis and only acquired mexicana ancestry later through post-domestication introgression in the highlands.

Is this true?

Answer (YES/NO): YES